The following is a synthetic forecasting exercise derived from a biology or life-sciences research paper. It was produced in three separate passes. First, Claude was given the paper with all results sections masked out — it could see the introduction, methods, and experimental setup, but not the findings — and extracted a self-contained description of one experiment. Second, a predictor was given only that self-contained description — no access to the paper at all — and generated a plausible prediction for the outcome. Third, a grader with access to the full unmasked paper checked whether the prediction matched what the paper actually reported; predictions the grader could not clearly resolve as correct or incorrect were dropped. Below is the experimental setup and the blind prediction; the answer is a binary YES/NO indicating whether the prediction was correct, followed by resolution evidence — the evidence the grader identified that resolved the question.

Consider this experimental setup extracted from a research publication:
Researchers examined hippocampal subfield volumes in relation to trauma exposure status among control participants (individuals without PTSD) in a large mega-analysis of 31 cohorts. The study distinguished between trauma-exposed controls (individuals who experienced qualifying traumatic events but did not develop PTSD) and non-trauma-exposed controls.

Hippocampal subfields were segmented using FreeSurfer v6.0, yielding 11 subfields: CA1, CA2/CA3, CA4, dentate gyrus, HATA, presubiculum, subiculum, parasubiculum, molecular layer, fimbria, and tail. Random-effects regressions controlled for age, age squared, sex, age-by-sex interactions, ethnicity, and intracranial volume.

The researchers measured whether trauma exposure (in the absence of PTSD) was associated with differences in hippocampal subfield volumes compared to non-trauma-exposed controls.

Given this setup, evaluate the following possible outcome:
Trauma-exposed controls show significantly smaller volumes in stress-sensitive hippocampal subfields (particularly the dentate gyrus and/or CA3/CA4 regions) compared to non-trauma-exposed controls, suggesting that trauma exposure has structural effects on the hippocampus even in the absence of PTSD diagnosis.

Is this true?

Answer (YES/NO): NO